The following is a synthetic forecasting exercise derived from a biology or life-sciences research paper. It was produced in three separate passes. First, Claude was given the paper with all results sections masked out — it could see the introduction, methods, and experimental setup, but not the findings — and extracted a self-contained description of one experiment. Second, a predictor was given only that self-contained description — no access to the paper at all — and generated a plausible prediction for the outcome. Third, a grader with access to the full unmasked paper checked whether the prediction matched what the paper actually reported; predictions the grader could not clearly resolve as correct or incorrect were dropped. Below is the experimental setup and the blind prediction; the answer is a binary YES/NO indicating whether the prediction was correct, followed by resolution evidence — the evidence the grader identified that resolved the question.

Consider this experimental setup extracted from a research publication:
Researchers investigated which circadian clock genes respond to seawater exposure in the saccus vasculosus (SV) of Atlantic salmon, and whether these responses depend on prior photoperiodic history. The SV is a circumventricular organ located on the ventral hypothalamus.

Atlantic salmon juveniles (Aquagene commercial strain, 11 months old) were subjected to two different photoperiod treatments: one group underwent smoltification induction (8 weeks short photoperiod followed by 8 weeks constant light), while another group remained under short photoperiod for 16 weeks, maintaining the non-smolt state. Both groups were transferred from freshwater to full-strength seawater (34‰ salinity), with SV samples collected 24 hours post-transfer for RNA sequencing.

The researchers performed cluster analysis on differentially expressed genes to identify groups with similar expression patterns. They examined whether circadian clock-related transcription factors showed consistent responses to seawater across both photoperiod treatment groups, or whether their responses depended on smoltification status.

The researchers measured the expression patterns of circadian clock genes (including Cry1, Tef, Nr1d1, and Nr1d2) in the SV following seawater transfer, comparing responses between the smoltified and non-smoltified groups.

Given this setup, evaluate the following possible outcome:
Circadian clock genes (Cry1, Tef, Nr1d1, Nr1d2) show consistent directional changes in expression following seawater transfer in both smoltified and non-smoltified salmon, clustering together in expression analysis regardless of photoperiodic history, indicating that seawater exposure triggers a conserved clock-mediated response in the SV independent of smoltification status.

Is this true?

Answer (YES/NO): YES